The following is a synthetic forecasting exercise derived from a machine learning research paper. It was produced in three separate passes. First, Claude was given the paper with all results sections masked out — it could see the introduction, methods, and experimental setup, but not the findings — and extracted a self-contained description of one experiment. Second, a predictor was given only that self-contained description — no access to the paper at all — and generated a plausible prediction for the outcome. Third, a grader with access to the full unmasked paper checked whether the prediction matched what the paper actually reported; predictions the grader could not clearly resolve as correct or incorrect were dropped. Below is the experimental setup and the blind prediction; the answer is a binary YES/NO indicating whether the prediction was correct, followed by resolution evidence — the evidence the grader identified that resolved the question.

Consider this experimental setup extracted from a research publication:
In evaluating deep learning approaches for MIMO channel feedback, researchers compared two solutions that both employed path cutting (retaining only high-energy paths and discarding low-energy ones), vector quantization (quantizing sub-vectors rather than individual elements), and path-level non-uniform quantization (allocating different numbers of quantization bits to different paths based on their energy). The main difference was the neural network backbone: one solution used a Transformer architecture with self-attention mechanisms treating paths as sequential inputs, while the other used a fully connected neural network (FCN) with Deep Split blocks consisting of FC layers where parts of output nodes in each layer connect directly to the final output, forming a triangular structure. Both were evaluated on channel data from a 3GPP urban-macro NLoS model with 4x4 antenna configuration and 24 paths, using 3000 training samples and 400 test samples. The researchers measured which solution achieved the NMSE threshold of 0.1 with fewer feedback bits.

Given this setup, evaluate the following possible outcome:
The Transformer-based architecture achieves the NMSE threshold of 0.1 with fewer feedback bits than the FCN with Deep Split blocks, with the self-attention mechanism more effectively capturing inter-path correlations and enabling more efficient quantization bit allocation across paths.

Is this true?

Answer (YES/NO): YES